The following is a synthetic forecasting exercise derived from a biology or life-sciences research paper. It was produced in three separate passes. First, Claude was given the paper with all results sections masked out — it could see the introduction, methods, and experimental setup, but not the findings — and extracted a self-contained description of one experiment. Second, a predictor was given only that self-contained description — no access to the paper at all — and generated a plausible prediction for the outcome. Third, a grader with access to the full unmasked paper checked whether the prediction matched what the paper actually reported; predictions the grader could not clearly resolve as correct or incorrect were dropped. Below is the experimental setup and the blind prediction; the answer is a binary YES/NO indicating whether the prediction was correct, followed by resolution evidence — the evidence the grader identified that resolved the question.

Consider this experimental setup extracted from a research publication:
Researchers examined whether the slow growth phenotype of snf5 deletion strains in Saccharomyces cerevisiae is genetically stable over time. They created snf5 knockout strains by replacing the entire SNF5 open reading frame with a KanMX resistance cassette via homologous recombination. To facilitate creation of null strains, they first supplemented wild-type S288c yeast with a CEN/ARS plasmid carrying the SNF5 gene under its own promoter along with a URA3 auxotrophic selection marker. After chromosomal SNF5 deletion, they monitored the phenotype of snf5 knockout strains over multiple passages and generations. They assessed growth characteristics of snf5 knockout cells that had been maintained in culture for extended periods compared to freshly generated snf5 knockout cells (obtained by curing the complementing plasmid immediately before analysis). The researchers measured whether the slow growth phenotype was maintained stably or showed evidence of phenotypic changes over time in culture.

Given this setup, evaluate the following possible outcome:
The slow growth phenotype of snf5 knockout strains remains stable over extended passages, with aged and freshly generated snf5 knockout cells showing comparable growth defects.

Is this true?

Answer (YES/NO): NO